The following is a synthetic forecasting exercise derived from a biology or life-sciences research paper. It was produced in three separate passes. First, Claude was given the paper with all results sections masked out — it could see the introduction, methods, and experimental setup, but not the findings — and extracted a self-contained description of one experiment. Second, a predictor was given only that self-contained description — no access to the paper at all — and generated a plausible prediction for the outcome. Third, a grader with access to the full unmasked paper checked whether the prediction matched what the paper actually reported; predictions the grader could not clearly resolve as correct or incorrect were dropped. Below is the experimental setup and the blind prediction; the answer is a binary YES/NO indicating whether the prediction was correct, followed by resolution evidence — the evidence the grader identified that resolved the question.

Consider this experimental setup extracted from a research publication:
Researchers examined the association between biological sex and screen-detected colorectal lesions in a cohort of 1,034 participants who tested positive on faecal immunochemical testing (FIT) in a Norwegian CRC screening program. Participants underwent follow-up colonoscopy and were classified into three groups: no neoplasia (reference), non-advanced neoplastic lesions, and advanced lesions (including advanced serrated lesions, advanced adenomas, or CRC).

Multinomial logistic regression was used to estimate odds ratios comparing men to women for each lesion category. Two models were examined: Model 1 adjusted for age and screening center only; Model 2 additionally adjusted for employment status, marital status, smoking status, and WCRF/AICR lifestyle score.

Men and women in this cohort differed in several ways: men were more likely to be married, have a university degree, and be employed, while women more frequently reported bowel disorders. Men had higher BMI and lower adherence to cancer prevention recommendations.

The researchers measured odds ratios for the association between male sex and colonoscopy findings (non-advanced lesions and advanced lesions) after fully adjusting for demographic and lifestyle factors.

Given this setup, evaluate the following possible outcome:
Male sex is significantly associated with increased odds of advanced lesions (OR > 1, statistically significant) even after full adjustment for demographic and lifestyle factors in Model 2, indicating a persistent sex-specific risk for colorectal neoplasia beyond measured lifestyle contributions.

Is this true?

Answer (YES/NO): YES